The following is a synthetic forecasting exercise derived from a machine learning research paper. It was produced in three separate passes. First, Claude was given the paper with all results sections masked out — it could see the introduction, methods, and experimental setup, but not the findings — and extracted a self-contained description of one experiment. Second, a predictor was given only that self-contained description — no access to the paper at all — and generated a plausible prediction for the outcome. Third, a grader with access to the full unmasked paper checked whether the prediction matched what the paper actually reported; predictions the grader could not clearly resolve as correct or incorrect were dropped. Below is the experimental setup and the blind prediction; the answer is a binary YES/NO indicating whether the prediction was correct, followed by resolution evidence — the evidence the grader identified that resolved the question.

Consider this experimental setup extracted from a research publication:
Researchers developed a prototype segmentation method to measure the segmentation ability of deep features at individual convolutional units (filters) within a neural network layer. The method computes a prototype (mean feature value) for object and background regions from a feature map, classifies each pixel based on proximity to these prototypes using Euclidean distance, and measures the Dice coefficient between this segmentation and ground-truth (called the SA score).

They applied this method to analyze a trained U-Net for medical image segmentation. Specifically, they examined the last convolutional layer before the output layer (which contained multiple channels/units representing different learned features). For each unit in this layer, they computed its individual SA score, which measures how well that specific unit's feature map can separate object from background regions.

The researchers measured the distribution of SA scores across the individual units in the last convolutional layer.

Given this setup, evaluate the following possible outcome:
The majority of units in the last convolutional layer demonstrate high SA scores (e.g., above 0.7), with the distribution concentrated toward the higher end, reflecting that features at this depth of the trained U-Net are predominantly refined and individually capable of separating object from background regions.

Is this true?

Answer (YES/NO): NO